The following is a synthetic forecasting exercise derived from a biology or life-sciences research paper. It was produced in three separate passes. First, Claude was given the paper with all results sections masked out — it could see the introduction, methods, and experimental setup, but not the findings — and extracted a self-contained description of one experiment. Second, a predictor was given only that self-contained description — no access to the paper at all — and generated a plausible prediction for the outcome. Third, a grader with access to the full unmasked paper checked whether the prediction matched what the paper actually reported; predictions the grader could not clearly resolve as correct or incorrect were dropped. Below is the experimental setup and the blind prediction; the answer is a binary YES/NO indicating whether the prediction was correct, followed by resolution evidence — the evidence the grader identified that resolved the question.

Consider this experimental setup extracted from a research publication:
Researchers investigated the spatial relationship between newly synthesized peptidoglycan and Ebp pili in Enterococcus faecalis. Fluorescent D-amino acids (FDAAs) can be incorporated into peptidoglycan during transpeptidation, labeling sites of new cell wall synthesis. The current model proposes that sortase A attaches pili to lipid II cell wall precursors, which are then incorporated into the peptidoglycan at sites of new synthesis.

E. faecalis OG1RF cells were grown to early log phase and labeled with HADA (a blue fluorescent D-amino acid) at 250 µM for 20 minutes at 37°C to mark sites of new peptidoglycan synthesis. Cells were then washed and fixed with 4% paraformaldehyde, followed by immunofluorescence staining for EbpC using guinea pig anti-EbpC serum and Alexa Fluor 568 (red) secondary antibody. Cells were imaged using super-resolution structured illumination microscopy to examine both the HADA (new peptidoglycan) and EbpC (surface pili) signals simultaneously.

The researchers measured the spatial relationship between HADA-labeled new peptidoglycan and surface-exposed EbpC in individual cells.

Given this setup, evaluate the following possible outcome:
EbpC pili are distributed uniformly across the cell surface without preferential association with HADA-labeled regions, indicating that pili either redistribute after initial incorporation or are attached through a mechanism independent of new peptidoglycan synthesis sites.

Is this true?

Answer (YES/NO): NO